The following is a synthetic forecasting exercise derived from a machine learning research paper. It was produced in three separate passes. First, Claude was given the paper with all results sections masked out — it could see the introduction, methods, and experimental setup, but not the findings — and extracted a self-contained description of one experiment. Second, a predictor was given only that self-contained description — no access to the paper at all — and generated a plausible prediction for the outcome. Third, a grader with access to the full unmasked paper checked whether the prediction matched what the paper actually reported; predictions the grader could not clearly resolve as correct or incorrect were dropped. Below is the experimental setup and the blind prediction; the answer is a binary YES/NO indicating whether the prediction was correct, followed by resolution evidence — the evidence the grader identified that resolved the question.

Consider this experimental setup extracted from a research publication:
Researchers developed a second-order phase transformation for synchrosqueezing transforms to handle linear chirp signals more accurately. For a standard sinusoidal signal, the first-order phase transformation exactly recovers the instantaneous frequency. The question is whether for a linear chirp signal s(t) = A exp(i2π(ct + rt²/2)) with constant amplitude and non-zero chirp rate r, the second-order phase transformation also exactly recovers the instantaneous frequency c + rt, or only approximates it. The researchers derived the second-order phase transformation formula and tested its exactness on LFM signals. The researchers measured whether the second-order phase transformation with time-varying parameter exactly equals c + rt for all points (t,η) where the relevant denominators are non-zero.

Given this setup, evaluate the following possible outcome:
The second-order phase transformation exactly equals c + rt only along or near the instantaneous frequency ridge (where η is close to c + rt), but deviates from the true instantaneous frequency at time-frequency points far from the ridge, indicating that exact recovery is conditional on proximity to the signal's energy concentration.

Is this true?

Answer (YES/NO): NO